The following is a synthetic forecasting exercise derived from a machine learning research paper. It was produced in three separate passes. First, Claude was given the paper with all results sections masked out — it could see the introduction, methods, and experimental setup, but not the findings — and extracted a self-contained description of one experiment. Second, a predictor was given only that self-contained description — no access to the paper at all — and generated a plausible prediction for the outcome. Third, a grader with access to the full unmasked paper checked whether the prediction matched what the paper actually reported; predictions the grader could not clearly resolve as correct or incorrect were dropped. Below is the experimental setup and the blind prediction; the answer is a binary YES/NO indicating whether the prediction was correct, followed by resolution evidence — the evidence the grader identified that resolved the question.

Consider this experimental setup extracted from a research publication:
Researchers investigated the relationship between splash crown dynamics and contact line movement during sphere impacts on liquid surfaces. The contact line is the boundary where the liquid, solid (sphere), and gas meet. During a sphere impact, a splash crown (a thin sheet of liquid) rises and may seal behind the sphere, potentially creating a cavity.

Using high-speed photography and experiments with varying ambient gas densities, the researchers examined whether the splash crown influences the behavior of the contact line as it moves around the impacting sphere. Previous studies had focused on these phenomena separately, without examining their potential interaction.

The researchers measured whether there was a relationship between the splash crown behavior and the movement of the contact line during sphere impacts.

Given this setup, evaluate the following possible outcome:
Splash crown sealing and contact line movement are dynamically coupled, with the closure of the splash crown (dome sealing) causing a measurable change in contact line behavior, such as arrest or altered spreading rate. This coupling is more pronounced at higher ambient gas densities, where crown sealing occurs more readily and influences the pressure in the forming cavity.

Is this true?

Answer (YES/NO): NO